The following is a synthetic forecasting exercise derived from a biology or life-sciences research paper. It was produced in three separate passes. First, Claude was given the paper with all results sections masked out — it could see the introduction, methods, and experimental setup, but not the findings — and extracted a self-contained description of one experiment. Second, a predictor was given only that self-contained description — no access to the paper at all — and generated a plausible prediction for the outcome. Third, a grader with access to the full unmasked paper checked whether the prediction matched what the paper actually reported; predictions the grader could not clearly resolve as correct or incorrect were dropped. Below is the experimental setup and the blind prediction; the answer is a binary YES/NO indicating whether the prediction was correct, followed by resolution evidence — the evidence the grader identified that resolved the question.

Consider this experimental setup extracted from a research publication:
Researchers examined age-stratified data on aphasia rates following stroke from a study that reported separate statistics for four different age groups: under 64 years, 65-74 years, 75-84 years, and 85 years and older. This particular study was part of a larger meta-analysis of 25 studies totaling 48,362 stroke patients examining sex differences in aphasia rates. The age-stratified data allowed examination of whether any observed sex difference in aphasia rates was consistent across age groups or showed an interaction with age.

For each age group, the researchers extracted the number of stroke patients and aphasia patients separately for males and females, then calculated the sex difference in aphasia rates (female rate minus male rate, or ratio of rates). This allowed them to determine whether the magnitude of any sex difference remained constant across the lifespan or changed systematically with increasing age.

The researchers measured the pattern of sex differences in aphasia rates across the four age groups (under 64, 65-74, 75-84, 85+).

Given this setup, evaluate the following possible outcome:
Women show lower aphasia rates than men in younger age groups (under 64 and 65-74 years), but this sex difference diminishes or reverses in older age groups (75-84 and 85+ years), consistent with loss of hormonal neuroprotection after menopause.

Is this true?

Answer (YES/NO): NO